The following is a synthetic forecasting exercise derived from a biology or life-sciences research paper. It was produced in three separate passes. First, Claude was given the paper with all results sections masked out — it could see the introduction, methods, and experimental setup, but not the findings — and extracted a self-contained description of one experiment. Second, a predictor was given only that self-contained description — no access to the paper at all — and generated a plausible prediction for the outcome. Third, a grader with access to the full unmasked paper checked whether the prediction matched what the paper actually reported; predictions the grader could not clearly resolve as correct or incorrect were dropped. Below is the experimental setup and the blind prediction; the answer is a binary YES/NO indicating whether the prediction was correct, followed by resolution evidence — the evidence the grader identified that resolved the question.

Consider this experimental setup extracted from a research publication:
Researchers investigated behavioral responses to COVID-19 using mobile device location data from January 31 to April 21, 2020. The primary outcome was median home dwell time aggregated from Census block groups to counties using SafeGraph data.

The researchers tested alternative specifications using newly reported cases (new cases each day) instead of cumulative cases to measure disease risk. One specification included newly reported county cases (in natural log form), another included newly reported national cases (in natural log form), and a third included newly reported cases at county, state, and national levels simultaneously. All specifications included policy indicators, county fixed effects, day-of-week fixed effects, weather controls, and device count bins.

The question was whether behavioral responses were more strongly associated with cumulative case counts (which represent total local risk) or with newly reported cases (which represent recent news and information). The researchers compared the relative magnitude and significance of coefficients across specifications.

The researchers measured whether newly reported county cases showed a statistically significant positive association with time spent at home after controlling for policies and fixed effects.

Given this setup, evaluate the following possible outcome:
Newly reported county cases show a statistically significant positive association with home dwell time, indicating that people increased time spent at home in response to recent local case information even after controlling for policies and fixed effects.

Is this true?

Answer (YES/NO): YES